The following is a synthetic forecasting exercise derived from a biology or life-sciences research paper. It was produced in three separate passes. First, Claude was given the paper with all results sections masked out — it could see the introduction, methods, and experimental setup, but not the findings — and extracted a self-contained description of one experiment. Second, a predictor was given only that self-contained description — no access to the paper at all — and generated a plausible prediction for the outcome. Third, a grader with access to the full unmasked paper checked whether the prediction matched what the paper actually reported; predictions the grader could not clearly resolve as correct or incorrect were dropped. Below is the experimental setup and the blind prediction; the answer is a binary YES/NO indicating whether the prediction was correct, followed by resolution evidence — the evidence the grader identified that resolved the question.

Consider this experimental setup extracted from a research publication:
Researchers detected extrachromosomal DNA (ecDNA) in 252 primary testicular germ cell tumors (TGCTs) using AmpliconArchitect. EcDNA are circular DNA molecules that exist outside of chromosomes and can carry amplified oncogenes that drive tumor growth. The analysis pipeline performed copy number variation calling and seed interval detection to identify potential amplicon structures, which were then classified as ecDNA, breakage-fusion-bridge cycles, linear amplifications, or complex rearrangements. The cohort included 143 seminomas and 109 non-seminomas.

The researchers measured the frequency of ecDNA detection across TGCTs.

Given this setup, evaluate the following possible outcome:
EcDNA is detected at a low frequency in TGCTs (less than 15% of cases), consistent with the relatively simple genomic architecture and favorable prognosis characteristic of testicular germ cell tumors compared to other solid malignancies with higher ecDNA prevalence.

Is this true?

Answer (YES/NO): YES